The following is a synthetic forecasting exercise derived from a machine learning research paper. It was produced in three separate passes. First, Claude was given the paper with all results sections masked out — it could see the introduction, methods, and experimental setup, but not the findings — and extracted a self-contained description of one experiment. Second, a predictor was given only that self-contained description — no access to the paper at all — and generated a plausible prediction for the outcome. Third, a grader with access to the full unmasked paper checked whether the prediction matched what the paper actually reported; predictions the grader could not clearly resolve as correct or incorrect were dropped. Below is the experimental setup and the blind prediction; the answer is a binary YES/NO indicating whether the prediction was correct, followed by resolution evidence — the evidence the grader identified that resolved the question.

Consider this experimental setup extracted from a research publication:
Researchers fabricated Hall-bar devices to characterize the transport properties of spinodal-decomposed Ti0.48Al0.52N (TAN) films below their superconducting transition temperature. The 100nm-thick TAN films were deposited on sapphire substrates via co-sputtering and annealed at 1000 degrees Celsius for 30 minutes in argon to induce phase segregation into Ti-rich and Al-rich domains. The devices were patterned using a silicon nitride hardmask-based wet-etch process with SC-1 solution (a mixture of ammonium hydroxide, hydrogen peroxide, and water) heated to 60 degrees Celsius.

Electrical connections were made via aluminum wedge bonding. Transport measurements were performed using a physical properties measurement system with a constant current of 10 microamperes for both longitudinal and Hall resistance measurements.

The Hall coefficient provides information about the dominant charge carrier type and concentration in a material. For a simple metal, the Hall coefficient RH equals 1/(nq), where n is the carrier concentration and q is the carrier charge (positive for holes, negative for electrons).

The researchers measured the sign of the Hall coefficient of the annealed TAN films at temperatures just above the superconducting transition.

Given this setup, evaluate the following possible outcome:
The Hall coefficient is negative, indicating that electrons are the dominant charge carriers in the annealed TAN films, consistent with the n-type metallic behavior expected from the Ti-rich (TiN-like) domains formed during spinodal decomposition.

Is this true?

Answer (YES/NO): YES